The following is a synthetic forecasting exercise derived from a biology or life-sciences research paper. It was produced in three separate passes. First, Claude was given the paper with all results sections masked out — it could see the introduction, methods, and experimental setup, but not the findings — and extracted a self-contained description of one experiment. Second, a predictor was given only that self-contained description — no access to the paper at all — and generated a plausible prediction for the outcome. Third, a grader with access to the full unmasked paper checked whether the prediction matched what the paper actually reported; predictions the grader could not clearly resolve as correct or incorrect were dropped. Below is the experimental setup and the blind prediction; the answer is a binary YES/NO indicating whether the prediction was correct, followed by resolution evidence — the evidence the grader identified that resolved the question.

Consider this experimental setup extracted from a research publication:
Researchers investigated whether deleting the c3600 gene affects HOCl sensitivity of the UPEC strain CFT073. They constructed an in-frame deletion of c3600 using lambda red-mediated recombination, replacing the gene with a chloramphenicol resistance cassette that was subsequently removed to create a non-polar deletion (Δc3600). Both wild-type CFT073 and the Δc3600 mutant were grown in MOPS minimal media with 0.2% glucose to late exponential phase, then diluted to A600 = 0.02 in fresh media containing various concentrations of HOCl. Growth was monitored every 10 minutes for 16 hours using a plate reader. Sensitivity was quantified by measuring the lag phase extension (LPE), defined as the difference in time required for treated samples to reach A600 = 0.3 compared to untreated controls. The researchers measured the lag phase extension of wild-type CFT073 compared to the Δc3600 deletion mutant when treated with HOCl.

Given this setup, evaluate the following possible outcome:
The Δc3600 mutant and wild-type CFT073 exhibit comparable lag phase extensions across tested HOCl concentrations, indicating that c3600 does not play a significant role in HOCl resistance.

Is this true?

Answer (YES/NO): NO